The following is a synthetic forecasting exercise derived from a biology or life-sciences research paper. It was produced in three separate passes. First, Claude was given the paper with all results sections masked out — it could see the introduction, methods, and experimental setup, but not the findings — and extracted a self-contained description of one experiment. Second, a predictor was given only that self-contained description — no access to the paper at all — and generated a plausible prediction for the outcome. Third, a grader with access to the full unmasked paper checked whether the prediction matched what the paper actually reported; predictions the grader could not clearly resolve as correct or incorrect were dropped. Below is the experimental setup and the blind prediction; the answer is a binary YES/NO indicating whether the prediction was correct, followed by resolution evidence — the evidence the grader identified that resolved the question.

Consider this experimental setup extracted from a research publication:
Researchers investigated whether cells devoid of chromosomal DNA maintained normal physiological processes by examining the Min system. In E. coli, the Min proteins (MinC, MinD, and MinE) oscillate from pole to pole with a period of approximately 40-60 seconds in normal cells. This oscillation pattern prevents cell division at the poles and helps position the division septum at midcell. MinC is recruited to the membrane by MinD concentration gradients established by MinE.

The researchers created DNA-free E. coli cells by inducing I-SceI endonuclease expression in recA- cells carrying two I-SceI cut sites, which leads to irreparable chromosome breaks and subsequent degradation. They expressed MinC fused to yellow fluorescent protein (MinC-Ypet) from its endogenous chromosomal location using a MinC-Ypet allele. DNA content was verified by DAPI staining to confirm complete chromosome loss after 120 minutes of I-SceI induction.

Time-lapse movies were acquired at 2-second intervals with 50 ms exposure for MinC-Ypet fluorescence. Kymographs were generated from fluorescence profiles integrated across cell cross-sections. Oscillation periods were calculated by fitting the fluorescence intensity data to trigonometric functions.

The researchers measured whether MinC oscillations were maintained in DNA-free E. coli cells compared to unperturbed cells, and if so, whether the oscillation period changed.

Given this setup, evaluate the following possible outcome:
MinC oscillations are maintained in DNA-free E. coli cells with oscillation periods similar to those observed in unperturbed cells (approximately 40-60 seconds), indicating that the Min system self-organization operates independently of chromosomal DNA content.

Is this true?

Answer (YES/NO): NO